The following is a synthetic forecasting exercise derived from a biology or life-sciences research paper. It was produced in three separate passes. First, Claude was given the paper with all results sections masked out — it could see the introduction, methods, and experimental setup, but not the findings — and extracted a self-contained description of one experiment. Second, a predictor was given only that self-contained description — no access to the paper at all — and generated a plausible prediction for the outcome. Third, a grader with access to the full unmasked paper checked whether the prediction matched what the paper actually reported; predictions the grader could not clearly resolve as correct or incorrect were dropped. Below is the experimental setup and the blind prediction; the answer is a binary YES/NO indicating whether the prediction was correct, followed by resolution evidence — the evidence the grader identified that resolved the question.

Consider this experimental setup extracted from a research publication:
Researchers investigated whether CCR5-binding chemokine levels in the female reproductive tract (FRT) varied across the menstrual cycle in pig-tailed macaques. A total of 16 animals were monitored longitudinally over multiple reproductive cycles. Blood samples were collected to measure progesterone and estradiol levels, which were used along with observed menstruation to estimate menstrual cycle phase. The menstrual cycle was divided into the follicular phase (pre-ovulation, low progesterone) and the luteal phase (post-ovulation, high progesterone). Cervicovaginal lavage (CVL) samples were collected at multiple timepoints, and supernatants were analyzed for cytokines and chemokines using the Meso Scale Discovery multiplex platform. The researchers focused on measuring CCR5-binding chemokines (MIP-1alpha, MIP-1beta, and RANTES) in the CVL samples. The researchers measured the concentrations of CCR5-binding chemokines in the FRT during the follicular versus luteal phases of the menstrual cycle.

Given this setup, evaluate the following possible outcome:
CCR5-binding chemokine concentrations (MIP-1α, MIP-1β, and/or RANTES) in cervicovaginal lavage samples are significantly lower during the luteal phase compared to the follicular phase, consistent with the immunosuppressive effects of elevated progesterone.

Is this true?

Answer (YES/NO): NO